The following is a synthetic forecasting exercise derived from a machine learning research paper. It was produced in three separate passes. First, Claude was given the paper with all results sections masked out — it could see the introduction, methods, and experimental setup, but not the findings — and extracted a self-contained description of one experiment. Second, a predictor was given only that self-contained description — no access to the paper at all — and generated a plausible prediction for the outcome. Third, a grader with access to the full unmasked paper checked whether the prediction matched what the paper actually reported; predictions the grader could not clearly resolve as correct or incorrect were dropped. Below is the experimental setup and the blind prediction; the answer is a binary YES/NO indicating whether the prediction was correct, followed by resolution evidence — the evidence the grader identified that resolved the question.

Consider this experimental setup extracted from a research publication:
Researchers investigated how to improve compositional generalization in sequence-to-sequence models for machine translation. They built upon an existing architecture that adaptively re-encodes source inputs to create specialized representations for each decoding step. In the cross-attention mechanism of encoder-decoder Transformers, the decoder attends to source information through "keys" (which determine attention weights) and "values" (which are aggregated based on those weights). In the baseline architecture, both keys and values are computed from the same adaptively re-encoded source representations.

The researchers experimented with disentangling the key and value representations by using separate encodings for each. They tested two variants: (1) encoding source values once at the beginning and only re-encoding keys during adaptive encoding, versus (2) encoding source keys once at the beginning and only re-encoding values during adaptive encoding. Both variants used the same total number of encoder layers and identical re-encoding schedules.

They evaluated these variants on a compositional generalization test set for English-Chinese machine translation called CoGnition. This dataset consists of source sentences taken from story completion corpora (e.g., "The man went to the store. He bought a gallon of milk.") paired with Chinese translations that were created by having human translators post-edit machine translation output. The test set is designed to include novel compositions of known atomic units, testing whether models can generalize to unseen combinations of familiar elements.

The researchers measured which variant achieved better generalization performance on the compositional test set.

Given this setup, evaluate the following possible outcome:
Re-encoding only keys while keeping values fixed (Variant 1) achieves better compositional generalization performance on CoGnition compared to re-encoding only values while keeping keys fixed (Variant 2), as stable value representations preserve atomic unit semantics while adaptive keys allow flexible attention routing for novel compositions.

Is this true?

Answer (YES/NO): YES